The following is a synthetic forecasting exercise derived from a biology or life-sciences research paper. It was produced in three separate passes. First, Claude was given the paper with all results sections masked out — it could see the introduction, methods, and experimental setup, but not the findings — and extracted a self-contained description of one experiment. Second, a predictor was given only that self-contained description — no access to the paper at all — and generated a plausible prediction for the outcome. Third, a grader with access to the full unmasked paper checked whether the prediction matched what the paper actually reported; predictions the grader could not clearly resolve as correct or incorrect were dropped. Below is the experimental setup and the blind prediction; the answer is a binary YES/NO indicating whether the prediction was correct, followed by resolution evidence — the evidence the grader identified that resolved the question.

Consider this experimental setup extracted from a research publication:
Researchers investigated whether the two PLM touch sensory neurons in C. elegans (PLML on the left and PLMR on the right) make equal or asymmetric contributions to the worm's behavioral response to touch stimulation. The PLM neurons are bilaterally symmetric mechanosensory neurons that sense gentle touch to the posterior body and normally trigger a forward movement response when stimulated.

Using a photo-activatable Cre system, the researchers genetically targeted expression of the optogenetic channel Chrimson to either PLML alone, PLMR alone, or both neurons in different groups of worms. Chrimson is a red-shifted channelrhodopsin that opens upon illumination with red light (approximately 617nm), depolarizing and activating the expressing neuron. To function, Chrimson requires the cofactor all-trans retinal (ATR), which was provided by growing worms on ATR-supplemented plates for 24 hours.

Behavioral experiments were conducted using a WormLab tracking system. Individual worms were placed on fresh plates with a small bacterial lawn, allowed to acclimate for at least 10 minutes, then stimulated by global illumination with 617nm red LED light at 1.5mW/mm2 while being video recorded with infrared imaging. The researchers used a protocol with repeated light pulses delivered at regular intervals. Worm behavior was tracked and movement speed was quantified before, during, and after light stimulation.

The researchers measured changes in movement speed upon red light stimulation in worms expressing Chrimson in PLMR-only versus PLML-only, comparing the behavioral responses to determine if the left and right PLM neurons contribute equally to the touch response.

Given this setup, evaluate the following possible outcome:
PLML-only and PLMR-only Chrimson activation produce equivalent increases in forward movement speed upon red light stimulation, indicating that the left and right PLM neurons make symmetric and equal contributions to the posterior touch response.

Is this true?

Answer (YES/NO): NO